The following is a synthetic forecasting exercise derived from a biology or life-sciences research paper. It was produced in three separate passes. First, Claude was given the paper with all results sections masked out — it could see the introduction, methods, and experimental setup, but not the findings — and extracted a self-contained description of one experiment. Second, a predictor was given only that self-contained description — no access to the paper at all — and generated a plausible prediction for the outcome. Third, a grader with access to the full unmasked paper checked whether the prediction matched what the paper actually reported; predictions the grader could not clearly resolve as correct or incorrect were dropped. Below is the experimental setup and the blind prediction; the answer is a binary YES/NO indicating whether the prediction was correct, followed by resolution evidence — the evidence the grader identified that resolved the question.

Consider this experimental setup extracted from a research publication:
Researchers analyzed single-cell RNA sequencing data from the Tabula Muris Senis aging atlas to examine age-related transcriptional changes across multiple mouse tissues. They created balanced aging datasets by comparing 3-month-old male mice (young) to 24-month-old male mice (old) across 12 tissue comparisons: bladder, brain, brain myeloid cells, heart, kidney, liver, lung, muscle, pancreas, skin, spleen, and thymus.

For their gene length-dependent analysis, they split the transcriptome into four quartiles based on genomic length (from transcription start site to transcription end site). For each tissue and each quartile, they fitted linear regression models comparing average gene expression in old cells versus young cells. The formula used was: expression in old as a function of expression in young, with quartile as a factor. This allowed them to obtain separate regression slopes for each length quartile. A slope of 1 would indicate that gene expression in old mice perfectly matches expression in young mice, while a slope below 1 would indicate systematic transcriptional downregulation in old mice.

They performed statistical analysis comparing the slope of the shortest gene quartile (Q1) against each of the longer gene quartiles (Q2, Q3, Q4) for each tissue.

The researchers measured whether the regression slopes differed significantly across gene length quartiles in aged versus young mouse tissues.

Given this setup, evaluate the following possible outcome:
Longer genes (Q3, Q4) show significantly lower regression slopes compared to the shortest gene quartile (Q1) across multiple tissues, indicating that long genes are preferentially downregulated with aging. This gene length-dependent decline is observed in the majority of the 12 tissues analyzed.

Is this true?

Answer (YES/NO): YES